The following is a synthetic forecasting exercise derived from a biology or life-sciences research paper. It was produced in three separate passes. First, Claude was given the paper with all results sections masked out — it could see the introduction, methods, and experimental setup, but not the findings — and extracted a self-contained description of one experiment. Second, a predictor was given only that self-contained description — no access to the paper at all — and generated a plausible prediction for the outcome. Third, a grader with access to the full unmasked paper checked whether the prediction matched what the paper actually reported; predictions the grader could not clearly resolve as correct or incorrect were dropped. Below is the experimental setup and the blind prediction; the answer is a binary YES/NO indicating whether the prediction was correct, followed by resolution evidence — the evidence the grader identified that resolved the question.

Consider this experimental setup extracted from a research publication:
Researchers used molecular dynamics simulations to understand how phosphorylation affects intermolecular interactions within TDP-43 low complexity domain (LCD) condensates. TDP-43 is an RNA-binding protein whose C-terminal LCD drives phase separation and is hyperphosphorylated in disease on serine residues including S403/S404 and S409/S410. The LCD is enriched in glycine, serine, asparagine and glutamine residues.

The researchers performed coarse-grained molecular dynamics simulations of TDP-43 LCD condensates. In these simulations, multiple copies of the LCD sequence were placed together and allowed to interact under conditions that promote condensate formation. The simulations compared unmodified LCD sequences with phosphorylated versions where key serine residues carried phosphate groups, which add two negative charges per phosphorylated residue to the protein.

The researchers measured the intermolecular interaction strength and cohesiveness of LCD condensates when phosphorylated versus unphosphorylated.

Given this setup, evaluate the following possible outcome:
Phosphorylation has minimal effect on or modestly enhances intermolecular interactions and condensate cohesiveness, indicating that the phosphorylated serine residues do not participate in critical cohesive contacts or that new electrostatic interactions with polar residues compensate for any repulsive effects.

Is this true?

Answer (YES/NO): NO